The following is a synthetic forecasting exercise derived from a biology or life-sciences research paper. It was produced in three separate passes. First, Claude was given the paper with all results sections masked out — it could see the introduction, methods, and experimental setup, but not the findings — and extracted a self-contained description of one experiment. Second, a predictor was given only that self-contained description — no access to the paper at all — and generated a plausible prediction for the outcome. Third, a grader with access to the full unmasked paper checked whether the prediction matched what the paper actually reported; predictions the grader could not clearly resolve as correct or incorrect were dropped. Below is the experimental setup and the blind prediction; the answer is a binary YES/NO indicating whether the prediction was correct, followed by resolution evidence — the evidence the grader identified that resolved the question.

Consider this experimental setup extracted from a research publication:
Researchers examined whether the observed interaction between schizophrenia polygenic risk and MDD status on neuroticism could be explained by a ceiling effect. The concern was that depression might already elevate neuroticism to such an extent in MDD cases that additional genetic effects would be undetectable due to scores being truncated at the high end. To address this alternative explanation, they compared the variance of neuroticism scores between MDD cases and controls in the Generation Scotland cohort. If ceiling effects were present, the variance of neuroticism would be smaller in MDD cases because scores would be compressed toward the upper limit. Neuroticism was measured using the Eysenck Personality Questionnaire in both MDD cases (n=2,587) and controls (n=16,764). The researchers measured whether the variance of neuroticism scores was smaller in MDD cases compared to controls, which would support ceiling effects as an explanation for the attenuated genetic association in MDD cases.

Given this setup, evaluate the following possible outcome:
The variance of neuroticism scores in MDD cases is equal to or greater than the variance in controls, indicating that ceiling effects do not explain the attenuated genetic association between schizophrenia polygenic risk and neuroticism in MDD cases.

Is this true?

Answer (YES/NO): YES